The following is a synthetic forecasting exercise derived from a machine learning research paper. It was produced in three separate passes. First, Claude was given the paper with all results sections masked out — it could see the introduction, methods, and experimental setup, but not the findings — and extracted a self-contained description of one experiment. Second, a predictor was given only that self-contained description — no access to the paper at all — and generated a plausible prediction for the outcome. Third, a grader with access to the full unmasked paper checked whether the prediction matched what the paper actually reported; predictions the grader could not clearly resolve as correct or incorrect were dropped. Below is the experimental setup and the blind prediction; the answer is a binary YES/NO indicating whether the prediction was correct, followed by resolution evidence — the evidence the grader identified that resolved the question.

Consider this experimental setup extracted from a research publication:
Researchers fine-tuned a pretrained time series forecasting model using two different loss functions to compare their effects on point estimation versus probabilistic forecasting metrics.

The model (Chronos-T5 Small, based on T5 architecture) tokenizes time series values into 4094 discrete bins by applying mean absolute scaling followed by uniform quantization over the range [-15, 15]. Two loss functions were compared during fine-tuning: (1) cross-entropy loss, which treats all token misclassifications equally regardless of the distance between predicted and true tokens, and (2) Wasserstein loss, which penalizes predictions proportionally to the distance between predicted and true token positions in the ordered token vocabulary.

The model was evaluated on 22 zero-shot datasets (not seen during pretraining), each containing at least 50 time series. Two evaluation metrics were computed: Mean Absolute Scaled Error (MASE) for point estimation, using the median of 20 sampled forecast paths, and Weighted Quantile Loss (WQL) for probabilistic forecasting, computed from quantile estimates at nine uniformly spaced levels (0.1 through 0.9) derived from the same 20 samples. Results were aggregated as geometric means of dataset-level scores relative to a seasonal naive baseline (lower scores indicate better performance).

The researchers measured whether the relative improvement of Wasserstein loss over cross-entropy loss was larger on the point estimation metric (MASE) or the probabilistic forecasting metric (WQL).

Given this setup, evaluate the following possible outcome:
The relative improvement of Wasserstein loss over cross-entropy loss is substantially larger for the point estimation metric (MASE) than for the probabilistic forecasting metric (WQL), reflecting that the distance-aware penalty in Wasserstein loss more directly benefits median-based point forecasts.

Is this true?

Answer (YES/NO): YES